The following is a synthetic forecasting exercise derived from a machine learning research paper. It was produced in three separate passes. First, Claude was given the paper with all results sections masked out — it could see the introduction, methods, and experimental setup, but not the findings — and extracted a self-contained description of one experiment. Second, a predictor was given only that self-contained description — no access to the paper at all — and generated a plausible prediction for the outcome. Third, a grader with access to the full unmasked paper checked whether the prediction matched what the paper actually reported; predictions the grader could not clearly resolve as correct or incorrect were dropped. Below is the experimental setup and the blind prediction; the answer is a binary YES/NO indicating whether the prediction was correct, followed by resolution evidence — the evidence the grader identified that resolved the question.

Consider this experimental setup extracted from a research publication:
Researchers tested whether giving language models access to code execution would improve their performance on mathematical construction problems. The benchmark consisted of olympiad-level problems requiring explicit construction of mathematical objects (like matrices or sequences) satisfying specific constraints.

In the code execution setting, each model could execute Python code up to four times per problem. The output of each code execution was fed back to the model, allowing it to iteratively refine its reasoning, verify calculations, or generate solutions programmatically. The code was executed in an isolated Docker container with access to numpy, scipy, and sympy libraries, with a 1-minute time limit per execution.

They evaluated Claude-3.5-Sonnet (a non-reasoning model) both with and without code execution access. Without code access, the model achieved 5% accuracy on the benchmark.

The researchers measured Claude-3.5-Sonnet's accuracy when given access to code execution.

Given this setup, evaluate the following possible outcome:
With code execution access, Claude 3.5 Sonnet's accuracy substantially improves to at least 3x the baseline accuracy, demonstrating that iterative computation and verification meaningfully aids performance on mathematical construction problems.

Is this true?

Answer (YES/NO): YES